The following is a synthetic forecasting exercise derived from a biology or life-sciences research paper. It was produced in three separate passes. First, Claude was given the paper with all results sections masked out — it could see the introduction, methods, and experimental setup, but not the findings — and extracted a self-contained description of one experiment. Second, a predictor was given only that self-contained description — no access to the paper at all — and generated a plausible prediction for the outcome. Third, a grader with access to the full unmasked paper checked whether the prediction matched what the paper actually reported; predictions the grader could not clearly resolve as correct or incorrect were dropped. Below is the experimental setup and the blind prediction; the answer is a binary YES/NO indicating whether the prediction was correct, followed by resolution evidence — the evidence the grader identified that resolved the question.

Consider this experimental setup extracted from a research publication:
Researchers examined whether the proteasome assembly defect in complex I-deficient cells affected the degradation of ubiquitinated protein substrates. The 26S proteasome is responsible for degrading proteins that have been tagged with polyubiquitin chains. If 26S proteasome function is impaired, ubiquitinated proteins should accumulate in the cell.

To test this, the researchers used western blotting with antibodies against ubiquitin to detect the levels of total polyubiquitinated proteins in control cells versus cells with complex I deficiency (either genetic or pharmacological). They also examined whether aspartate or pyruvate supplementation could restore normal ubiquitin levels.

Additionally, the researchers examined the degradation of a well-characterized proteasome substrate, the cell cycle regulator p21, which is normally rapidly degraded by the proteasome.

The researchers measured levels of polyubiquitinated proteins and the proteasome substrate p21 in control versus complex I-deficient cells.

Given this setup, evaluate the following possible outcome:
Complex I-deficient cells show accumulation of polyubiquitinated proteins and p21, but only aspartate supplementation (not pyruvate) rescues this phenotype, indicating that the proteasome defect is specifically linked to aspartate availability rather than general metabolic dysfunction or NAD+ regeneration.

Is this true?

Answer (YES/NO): NO